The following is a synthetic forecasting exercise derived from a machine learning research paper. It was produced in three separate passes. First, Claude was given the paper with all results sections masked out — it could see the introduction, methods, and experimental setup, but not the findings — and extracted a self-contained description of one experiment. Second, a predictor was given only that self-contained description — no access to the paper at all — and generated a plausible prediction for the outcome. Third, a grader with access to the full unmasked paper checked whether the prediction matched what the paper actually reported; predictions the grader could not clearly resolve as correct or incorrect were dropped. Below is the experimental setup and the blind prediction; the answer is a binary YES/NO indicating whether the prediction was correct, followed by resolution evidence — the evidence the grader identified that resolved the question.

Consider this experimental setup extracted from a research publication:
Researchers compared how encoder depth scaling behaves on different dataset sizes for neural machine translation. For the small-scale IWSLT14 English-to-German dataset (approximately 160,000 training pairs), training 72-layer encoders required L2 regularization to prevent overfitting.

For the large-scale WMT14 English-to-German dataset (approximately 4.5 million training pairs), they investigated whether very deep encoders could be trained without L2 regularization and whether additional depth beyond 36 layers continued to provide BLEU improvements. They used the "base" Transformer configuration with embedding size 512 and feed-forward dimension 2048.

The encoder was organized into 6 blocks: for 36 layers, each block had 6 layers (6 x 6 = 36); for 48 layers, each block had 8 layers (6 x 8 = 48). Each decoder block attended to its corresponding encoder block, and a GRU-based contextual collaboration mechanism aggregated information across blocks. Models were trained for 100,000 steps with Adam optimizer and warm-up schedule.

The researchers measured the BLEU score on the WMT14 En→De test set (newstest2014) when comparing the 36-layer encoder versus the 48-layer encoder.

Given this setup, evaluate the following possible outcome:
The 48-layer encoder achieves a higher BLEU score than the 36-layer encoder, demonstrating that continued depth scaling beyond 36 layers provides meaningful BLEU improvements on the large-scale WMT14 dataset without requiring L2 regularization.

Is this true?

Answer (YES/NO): YES